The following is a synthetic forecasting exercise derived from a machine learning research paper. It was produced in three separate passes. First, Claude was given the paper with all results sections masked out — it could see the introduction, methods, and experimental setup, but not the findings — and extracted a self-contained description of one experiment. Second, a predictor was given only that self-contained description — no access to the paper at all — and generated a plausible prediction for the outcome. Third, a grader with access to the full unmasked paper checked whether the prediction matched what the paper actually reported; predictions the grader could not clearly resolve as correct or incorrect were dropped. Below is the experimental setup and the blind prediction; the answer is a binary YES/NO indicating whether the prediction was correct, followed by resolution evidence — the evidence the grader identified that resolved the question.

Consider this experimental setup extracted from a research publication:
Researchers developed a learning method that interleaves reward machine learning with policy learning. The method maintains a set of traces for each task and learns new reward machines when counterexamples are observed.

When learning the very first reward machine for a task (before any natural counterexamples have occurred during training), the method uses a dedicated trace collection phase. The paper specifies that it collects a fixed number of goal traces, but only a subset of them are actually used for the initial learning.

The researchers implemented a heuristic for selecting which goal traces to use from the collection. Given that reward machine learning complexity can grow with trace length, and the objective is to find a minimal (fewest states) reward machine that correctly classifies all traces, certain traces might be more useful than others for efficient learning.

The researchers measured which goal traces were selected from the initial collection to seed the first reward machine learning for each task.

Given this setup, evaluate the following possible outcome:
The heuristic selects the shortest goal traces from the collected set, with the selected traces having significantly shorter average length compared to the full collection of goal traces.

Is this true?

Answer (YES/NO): YES